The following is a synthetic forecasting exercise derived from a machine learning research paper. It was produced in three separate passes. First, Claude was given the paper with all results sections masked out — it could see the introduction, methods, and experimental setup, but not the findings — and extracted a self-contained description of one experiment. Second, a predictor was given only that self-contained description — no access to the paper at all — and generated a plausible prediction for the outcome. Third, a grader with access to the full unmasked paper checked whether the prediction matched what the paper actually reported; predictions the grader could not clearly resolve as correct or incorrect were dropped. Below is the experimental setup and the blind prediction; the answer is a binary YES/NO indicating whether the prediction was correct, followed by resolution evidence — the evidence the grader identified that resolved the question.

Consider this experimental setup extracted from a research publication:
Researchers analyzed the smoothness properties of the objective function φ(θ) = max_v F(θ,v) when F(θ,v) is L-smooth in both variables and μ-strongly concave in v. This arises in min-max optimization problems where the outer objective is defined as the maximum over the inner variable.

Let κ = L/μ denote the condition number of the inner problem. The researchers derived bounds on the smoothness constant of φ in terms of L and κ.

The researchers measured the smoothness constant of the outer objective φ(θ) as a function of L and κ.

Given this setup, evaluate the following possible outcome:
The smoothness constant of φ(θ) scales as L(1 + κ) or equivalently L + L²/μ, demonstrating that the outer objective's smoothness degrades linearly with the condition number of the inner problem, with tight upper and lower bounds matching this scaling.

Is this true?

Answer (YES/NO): NO